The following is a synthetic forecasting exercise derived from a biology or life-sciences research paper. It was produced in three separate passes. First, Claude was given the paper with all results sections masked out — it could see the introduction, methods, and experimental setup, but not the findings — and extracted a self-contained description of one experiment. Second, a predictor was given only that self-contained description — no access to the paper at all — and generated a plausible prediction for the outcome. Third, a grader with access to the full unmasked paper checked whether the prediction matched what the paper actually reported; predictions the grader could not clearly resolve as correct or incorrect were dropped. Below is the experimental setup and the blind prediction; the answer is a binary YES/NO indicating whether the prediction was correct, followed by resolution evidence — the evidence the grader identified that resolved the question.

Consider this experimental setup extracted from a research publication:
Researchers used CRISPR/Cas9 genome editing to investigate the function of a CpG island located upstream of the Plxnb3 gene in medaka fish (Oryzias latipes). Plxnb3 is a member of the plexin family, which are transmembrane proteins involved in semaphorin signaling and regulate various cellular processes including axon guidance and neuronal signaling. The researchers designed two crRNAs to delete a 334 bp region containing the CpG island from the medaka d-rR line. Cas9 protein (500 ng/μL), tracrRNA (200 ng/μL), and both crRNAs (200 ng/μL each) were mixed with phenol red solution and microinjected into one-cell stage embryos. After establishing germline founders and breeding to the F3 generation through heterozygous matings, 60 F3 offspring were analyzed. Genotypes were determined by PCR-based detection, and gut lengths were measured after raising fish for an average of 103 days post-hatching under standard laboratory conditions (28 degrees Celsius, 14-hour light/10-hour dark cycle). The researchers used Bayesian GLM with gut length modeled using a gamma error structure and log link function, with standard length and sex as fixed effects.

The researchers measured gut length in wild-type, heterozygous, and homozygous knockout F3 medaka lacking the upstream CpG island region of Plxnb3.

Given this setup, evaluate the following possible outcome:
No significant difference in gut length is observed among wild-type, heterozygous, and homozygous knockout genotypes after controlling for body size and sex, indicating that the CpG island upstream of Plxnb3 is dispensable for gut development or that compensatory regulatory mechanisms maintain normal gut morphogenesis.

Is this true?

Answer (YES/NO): NO